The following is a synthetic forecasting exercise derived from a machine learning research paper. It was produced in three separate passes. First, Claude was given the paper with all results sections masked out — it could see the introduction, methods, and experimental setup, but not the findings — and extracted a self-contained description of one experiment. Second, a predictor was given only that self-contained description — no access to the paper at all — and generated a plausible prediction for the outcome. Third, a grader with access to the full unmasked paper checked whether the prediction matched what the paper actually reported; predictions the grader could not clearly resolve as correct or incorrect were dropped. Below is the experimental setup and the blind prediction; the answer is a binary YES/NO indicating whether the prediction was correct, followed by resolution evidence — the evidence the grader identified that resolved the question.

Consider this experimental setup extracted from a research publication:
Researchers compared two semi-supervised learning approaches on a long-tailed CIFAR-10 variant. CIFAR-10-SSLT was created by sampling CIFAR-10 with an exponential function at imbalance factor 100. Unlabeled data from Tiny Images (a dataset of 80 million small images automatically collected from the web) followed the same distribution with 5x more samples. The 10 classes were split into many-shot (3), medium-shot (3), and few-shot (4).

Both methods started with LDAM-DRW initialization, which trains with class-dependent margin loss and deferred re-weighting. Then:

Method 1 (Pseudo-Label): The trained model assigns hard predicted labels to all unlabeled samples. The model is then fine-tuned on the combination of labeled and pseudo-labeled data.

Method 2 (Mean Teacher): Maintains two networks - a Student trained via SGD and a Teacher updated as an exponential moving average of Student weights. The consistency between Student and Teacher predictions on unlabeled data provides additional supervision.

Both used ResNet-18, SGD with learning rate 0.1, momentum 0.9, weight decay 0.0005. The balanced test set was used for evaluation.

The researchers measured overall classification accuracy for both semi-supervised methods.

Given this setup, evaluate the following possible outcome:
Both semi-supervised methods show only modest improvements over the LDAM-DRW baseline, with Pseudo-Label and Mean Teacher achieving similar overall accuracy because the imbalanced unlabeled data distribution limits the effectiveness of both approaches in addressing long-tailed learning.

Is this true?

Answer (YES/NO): YES